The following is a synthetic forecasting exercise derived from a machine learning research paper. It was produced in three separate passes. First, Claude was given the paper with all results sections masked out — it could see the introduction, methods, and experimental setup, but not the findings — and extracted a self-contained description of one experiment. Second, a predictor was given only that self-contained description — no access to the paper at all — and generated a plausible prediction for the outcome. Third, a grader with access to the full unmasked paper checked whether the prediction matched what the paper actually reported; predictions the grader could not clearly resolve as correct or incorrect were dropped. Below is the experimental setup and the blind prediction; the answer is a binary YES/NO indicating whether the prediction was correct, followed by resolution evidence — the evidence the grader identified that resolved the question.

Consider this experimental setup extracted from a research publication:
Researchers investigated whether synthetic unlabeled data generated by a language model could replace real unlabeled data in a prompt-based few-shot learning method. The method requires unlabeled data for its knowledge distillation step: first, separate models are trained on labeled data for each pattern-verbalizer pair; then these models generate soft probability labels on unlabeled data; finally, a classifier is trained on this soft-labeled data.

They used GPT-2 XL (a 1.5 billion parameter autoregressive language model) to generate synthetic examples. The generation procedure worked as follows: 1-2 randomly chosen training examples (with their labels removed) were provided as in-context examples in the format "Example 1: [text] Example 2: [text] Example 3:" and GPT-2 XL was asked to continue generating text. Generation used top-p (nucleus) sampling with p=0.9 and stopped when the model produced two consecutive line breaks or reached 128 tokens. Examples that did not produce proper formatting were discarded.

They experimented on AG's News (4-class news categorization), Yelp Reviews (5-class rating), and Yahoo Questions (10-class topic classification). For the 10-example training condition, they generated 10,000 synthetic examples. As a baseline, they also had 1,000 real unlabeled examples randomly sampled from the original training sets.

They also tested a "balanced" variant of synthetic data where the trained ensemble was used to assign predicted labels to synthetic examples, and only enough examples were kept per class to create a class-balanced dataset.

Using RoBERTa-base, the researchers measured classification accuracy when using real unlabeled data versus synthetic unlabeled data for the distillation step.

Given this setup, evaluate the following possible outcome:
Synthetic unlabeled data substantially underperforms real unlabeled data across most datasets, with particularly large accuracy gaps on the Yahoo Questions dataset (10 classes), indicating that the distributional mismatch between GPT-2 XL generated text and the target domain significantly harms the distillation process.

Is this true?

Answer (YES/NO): NO